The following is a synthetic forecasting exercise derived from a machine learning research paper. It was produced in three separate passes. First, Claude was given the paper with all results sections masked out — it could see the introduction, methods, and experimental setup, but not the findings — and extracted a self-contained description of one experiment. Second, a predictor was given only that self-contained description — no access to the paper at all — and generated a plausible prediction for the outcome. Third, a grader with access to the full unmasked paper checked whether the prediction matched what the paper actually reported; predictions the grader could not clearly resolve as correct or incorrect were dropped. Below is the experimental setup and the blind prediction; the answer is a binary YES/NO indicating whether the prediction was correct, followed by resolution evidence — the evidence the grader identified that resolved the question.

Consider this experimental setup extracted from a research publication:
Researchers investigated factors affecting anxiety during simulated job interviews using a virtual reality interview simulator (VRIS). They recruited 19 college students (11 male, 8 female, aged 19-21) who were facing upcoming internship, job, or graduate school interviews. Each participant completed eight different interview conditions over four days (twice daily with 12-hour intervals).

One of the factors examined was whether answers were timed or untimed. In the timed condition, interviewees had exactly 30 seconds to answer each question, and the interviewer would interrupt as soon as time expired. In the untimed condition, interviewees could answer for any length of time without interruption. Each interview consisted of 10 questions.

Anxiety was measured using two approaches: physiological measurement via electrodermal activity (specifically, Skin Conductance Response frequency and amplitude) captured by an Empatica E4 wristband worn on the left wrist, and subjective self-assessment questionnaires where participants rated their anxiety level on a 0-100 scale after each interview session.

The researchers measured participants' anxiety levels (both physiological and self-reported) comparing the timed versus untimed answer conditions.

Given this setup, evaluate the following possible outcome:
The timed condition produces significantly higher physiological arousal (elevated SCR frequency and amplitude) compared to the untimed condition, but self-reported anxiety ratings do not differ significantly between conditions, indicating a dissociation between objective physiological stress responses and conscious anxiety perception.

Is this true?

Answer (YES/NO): NO